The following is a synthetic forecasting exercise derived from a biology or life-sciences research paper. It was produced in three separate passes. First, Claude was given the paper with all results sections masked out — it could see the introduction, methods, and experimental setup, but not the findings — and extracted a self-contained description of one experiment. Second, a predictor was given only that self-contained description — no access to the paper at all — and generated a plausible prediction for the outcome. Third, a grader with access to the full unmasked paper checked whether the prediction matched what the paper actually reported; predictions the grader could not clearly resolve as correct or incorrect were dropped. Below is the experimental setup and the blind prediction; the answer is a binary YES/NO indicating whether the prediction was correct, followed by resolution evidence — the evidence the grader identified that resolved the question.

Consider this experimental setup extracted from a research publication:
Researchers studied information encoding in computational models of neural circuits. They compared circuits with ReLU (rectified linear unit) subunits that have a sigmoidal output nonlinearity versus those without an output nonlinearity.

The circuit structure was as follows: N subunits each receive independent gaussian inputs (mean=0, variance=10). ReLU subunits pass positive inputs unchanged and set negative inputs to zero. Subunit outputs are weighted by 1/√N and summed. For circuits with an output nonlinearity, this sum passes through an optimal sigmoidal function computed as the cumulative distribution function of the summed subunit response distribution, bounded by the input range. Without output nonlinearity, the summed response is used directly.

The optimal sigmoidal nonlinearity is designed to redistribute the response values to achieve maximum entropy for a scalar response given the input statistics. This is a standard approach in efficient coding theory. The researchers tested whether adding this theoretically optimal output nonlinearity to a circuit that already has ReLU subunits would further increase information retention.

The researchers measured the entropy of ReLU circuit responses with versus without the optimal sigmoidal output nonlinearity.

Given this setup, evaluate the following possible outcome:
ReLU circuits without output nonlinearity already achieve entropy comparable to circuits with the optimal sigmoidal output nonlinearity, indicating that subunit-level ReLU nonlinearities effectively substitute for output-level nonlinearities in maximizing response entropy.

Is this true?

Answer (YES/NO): YES